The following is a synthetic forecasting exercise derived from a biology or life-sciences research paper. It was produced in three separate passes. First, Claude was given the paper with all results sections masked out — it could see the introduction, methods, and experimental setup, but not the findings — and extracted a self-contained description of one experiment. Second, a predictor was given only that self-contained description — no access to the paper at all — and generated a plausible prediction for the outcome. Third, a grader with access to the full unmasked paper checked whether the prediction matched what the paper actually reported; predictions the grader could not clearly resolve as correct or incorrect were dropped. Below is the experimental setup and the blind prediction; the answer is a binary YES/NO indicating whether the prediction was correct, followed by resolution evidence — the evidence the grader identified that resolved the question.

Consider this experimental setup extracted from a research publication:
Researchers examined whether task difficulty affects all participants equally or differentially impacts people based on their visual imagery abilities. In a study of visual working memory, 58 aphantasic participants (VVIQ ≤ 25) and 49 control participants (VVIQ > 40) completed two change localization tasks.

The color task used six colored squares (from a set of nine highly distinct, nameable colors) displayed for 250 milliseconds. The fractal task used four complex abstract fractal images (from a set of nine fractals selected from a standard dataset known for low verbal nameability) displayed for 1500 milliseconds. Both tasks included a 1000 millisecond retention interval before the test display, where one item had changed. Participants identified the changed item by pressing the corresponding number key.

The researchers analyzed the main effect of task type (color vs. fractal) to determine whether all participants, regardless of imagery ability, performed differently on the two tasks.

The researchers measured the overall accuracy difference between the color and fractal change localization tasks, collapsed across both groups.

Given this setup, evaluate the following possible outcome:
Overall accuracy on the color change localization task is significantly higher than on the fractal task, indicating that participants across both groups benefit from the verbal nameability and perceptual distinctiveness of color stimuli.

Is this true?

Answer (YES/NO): YES